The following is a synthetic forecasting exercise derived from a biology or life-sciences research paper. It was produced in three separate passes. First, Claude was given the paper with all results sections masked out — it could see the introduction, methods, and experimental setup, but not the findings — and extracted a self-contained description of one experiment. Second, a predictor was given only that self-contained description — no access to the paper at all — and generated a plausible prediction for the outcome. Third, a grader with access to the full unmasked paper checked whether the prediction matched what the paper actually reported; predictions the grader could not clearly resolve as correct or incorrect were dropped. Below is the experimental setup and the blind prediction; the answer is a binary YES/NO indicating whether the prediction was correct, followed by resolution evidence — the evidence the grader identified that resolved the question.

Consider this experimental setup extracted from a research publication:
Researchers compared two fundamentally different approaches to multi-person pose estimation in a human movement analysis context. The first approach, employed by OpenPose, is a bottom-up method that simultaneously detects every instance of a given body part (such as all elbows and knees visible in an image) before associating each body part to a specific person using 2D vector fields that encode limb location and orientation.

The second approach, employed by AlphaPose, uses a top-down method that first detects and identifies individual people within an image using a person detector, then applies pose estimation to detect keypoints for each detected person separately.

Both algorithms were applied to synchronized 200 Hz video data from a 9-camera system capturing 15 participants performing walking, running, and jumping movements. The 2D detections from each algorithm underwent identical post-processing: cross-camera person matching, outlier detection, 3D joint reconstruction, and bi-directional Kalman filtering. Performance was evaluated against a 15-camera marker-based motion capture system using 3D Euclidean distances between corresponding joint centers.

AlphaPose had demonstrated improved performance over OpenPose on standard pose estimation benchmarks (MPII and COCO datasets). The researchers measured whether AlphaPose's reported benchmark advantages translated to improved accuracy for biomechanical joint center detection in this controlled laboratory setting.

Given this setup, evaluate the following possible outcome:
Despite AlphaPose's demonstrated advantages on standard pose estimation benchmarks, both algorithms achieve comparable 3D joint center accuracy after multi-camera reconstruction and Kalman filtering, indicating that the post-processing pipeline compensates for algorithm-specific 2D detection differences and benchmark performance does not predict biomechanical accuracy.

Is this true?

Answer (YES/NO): NO